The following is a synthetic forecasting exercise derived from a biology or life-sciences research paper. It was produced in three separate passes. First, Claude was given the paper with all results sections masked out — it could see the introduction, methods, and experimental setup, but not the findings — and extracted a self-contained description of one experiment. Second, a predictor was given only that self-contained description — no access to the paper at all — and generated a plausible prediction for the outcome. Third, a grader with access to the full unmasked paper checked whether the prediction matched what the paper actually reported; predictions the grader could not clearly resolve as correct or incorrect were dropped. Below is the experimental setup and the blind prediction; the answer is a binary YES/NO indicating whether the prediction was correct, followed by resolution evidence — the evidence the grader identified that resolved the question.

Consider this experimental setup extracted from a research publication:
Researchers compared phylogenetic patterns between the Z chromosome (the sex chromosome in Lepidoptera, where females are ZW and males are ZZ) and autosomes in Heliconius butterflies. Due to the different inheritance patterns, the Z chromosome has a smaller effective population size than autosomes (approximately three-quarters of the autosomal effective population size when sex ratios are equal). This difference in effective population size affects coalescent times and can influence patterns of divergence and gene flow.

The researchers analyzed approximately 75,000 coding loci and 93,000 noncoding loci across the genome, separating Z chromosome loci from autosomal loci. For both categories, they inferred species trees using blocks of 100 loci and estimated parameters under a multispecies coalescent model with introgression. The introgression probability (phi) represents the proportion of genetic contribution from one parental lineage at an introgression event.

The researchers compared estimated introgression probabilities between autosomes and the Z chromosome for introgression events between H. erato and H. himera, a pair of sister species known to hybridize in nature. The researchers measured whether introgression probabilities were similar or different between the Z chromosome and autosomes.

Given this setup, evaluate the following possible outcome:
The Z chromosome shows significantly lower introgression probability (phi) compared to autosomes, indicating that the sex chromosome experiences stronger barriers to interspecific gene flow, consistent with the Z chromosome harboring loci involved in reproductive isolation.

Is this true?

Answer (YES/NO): NO